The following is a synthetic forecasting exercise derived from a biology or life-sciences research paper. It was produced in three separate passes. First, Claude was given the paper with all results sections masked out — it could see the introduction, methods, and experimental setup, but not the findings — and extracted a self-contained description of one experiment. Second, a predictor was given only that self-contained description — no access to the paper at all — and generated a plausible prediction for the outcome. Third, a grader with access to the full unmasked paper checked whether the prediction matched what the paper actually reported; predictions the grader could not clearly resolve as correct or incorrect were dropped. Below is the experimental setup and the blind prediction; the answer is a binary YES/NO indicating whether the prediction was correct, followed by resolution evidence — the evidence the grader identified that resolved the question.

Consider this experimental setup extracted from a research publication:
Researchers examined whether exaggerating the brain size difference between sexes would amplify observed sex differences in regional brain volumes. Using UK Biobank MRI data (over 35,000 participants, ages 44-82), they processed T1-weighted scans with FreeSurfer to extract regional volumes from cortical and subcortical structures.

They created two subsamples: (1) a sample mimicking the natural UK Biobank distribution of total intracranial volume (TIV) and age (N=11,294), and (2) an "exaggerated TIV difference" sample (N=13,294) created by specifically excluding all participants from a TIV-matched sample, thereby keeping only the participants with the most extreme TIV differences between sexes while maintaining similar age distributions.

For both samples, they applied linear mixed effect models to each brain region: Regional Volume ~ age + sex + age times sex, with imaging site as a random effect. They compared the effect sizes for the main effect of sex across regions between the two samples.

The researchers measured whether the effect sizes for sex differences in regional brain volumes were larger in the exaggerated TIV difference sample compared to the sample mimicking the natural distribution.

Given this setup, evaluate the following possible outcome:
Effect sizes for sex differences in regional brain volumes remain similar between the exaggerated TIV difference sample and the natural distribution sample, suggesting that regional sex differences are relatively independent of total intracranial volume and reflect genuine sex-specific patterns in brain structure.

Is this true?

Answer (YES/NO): NO